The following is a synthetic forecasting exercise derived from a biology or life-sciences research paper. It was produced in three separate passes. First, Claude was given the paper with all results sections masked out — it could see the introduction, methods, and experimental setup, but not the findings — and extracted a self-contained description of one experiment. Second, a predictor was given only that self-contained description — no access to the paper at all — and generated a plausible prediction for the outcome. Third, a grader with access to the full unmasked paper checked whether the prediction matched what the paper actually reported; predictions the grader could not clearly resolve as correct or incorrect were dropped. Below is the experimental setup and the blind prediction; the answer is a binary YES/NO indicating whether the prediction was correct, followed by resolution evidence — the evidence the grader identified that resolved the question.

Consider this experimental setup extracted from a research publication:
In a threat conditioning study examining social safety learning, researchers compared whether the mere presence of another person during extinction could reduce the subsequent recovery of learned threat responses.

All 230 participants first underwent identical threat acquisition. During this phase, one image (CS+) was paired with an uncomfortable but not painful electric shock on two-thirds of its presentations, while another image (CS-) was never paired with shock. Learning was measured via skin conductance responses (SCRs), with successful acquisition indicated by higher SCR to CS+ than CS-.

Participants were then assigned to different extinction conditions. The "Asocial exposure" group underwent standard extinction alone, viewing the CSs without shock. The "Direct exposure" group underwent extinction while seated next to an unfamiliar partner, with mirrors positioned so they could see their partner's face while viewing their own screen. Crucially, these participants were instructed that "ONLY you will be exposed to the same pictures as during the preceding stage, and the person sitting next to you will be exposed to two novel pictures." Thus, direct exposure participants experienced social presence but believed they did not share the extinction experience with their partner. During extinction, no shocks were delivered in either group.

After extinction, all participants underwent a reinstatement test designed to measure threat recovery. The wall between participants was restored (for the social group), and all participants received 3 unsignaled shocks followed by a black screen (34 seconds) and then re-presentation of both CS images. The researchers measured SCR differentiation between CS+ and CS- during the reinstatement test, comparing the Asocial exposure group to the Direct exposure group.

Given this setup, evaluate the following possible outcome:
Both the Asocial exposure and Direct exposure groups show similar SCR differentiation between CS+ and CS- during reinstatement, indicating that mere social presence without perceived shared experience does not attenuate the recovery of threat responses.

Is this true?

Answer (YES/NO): NO